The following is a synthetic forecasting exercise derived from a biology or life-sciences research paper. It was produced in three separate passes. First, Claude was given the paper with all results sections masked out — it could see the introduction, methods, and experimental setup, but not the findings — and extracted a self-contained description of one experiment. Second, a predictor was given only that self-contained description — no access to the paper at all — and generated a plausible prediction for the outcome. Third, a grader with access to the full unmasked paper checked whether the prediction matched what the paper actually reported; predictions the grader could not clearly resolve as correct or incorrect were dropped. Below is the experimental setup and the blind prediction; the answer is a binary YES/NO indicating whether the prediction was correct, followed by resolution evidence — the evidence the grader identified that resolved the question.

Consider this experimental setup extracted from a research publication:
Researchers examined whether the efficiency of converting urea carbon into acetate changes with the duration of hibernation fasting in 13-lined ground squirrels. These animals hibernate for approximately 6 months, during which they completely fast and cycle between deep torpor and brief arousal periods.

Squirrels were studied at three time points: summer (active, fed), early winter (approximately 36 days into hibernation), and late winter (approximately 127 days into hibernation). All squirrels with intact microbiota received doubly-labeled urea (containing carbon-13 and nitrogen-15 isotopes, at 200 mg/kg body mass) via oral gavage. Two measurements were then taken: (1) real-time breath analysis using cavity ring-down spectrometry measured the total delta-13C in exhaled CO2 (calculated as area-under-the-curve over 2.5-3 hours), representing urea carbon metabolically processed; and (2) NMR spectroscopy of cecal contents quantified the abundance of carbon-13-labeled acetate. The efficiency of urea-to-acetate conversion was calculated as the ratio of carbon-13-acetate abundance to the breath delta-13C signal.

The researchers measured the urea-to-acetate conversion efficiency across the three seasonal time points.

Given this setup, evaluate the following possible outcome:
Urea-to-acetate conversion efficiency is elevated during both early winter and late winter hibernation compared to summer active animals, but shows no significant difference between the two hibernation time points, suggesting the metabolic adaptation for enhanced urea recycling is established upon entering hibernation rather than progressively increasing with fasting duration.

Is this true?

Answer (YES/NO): NO